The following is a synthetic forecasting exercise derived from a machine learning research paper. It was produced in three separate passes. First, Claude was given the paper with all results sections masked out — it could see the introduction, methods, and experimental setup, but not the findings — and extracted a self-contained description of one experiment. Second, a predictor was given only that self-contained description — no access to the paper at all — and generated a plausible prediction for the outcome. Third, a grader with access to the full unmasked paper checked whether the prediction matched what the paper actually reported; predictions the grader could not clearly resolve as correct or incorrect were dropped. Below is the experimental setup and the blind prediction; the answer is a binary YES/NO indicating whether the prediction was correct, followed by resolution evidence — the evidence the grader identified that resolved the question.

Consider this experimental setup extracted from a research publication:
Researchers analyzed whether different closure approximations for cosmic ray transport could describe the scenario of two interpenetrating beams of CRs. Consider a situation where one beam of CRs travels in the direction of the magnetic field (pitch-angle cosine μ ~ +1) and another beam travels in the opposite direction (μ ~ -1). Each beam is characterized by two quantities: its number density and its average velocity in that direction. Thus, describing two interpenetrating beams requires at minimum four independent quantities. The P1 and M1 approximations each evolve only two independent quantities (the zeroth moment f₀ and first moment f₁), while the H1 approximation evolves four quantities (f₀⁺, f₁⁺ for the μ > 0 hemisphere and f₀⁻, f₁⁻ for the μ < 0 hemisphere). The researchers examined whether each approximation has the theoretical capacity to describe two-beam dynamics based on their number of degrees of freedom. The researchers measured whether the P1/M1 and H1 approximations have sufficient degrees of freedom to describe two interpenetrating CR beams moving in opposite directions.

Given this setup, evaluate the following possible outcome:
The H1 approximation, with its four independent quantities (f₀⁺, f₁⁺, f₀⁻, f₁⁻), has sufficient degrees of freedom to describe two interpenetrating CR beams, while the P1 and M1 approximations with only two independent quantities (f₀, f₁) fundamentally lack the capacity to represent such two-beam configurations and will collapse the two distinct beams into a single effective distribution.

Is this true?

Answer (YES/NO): YES